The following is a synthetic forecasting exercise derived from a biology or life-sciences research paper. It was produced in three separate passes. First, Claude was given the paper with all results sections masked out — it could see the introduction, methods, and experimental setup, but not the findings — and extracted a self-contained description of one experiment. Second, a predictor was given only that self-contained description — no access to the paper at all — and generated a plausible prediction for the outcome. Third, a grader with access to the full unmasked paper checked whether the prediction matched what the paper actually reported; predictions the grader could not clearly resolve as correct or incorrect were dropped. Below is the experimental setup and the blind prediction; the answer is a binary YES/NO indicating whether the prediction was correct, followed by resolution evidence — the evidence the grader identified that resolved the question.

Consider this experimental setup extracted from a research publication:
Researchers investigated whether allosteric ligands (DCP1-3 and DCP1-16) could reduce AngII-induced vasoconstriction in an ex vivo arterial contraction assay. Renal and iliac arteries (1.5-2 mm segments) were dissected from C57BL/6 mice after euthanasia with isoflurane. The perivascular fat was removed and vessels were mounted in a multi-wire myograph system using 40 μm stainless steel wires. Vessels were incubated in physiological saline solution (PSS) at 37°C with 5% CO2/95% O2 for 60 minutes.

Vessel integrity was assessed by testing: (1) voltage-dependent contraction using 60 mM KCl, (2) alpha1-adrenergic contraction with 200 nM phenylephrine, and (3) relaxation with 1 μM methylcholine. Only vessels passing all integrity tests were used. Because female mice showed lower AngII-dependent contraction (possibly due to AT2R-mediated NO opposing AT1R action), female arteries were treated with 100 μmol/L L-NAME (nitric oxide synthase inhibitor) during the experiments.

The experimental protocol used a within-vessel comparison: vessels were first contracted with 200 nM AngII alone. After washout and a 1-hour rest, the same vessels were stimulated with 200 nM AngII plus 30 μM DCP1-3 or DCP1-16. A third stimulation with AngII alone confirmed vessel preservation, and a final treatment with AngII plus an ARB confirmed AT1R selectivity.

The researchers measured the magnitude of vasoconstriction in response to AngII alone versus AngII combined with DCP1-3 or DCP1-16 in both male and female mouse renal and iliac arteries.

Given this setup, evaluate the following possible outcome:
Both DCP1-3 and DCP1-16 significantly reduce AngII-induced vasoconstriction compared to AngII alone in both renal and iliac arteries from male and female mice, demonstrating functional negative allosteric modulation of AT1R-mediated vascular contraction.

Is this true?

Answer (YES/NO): YES